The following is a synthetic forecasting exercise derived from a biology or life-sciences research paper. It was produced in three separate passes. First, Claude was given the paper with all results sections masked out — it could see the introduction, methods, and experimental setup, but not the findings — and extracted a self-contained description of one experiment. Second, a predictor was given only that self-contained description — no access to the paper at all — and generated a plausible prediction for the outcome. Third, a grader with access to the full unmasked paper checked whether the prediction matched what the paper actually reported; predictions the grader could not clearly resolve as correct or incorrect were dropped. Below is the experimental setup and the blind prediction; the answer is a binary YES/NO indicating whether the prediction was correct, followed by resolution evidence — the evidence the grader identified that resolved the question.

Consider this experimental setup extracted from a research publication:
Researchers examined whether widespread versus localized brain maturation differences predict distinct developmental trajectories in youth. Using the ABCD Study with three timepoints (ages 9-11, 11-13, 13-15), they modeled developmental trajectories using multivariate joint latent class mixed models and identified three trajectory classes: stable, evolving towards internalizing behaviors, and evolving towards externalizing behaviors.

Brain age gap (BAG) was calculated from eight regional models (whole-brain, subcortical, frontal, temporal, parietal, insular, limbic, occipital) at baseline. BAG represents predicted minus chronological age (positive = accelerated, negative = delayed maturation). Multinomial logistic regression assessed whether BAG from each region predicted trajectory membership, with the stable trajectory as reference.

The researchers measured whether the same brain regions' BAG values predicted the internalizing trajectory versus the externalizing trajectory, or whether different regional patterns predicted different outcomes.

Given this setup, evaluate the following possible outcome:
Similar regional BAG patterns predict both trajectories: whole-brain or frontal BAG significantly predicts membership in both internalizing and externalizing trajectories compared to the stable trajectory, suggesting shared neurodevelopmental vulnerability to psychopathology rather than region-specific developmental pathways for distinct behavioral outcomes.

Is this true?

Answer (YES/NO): NO